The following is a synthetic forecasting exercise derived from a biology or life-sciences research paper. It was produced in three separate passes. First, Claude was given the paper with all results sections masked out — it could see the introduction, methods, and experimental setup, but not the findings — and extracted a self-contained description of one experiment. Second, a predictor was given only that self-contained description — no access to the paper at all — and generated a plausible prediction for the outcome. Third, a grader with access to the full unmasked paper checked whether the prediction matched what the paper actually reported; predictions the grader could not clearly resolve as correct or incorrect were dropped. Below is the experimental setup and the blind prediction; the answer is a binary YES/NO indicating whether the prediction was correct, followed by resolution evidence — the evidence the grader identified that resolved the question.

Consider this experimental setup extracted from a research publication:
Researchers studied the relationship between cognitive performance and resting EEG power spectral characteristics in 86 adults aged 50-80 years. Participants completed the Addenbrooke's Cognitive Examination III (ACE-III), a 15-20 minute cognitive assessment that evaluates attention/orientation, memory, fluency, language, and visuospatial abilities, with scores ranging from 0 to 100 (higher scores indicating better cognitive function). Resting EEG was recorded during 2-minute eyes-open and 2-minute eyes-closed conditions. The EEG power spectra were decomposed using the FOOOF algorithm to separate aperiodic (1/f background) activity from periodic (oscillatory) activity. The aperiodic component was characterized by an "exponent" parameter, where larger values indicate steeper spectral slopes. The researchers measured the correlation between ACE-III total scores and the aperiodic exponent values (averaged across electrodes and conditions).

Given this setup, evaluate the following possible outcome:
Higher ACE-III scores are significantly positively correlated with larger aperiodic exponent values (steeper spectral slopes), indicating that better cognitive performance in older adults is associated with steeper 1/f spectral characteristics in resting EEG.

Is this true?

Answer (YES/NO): YES